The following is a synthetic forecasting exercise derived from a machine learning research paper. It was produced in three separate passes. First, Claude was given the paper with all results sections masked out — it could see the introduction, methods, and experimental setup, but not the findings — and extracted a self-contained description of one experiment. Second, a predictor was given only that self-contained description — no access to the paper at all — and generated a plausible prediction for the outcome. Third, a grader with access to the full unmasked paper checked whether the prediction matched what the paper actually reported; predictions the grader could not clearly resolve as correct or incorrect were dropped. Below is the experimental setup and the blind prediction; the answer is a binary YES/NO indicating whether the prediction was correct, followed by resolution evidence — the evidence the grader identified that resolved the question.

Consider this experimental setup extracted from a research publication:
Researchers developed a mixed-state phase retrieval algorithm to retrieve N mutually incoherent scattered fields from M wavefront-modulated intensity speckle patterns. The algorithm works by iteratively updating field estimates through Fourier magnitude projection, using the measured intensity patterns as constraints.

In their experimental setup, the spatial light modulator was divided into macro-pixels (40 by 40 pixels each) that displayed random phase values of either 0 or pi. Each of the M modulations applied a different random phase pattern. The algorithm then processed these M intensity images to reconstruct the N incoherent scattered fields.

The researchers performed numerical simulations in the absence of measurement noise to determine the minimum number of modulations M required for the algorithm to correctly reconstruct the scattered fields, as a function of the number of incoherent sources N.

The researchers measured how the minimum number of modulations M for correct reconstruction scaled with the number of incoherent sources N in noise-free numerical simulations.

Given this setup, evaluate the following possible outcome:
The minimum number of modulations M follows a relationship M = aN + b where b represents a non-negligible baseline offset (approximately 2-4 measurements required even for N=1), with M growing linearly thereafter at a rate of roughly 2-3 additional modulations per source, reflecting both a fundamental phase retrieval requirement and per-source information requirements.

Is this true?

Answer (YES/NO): NO